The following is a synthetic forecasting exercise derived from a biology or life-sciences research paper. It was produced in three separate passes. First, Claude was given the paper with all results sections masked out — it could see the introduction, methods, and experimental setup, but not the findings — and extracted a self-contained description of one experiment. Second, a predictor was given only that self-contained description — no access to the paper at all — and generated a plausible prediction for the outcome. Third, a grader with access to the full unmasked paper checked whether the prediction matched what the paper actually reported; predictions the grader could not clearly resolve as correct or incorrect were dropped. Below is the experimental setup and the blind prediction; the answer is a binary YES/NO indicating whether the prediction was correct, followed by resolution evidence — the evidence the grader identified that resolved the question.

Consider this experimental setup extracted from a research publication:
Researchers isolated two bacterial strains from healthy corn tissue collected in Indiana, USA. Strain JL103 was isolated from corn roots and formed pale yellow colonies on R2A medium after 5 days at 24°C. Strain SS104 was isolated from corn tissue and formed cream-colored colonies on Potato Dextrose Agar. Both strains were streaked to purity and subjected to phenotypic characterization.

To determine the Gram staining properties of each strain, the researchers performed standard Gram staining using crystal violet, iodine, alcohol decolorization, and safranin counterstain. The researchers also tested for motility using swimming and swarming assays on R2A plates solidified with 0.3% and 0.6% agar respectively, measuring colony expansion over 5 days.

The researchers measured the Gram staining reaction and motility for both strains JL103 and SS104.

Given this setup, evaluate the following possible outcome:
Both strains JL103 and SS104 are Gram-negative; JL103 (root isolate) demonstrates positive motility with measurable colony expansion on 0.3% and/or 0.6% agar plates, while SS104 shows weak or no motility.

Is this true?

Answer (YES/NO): NO